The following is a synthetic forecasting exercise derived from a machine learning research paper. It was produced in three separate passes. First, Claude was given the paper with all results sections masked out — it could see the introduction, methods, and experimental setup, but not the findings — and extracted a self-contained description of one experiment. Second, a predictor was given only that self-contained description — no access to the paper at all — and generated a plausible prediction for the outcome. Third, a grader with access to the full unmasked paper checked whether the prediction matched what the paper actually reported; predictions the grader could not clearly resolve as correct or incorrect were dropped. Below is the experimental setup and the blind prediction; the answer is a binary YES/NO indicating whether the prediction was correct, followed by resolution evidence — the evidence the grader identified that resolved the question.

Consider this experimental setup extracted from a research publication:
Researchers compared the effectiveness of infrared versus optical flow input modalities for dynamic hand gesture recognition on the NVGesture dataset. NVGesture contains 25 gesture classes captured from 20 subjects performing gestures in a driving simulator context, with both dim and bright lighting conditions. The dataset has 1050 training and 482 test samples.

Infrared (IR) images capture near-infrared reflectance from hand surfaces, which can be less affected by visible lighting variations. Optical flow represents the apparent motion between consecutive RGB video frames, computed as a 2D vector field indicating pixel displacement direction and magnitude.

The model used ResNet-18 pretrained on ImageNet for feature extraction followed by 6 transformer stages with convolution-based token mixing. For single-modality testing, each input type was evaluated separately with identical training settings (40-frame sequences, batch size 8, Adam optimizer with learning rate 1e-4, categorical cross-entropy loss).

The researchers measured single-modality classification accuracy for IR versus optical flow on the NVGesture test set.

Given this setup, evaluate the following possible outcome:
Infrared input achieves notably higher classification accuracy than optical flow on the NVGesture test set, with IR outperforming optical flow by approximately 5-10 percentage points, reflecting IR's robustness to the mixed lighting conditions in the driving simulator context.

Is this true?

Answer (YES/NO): NO